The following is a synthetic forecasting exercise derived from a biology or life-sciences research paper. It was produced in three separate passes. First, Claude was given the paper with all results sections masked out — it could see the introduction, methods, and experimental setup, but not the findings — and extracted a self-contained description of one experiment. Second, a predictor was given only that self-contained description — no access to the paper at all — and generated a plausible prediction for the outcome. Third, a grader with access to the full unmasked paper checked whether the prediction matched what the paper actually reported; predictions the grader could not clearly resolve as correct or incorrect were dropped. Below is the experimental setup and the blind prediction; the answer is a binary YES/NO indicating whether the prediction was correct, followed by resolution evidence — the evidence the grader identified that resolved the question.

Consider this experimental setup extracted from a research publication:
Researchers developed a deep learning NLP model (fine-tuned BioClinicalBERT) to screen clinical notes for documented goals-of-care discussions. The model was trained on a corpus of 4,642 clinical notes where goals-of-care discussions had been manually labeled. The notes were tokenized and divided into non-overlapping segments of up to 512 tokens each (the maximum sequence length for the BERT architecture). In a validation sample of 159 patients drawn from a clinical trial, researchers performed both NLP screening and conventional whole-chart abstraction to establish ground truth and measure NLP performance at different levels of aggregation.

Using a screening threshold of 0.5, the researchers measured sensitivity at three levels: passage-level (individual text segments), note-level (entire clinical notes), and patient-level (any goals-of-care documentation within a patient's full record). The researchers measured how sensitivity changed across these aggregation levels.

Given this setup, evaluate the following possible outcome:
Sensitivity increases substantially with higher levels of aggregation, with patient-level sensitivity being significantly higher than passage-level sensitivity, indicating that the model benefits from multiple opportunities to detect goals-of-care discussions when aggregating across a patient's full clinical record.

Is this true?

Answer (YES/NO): YES